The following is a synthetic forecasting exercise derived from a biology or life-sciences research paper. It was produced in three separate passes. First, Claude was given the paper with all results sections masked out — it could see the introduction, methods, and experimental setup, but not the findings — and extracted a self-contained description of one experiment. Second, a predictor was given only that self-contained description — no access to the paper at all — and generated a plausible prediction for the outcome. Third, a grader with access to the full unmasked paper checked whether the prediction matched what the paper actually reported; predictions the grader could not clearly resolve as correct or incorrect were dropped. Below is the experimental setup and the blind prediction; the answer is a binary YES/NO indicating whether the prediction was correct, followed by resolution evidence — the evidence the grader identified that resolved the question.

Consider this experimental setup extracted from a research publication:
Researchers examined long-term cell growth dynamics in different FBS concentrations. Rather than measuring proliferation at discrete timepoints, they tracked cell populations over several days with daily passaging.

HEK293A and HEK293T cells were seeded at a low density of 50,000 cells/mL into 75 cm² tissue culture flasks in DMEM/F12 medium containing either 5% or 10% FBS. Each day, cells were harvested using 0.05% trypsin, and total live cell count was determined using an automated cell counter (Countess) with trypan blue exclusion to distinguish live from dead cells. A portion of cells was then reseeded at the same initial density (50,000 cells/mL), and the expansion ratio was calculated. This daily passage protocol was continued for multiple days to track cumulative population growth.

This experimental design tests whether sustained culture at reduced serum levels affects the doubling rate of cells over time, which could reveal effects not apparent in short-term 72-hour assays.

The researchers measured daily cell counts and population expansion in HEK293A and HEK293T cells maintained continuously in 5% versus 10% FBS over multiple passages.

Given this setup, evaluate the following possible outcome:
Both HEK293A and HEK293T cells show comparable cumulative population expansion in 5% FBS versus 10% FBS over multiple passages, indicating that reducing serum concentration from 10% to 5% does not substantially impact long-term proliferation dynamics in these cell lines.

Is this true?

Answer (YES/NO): YES